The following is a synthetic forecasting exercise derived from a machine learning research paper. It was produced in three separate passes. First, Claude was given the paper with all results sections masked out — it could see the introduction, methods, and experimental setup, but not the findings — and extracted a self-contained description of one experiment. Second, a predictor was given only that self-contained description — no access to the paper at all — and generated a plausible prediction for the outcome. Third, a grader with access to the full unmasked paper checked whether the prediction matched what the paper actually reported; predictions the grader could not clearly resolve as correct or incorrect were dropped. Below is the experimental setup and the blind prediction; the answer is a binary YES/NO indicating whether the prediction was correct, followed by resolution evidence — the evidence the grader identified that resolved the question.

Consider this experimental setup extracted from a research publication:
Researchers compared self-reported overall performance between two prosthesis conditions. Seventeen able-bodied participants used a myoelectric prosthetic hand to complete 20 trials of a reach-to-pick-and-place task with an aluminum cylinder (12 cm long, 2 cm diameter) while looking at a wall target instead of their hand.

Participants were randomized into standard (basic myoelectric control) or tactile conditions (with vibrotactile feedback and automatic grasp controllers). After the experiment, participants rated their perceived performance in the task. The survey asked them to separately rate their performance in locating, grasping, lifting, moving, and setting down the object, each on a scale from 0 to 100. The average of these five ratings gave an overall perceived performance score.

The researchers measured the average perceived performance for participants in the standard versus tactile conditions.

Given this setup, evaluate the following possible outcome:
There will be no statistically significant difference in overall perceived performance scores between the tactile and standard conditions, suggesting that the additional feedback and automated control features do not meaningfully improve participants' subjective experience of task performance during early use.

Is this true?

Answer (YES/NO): YES